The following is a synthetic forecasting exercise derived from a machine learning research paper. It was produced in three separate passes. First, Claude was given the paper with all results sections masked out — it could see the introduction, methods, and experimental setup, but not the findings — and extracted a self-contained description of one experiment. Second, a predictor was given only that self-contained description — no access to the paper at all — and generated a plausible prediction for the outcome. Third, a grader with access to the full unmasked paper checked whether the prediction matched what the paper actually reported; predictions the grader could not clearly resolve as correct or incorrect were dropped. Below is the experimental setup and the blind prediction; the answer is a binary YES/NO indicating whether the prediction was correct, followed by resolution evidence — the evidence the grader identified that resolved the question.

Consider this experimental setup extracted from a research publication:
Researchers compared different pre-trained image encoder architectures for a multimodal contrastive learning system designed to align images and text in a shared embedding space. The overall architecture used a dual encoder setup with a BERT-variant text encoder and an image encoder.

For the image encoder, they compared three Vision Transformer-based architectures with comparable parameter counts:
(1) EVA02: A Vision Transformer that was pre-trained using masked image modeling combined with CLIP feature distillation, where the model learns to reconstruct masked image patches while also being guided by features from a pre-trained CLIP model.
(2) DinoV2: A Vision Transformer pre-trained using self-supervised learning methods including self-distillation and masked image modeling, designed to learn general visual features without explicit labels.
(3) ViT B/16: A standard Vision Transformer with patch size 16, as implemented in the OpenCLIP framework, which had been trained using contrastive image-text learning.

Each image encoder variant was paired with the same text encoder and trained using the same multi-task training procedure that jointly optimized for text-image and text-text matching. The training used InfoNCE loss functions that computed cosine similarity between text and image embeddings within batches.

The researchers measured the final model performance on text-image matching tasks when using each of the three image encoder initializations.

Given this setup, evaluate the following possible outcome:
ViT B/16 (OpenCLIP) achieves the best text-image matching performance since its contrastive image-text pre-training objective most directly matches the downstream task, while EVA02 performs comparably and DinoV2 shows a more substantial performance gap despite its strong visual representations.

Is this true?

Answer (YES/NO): NO